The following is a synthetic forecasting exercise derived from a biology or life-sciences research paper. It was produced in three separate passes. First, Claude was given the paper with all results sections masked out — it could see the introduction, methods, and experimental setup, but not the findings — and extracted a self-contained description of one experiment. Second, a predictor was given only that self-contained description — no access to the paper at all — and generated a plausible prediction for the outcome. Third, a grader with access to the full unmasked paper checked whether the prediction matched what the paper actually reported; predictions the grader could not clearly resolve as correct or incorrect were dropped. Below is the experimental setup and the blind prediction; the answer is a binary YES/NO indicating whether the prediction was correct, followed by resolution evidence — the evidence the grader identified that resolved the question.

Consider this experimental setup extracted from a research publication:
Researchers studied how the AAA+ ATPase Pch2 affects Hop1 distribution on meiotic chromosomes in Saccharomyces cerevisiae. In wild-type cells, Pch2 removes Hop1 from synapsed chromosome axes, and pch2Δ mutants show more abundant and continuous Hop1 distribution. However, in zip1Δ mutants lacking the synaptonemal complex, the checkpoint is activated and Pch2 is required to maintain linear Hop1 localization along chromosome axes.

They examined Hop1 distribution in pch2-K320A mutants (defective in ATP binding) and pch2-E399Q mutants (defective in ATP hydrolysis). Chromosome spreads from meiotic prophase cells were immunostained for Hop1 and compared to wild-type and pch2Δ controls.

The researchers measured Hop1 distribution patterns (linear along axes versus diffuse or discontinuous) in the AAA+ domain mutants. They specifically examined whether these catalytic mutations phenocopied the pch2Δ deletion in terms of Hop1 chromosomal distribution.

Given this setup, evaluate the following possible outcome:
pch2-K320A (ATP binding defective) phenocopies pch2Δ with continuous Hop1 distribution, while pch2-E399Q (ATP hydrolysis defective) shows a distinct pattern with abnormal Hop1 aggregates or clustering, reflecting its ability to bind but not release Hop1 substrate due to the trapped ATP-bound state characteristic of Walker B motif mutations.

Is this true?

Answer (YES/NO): NO